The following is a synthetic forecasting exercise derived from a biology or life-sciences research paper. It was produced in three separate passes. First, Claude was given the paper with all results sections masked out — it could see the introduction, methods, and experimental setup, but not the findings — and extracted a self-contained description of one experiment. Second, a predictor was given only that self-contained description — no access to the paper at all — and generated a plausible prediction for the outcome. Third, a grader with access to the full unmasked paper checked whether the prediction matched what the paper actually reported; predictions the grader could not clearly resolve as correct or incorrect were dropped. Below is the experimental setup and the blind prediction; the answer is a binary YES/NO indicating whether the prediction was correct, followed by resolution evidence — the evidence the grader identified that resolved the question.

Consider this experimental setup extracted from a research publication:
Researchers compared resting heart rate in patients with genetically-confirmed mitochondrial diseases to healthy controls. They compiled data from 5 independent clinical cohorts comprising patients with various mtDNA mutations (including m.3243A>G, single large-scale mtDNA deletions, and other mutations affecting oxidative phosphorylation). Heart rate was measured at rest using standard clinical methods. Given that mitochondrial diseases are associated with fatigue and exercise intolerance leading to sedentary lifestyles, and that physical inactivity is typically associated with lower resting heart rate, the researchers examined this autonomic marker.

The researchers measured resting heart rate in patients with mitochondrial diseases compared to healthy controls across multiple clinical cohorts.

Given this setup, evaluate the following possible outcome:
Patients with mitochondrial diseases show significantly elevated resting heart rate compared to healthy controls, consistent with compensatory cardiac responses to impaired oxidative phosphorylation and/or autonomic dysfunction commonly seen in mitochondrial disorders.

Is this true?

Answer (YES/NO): YES